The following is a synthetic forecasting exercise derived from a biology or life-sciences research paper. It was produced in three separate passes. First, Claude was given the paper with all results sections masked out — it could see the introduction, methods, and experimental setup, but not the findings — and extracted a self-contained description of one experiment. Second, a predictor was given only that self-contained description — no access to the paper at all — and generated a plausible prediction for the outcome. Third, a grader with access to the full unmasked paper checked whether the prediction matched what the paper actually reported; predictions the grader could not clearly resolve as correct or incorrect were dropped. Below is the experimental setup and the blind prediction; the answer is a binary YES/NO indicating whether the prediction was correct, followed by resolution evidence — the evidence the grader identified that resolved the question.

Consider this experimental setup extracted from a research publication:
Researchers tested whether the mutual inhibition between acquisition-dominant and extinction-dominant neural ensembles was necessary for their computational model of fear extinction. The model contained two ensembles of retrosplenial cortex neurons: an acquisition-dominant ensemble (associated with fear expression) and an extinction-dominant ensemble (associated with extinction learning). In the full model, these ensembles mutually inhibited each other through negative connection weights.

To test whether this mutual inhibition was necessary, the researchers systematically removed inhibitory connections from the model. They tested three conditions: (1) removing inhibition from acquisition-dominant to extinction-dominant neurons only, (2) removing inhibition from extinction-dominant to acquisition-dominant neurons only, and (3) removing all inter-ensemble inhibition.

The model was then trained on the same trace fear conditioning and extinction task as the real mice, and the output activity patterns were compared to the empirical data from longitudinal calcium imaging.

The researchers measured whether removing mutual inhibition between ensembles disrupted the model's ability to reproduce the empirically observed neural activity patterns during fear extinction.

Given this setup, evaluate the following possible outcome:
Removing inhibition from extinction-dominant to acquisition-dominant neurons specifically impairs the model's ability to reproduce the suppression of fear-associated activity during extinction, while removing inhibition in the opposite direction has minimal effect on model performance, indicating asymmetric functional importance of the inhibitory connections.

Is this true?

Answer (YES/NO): NO